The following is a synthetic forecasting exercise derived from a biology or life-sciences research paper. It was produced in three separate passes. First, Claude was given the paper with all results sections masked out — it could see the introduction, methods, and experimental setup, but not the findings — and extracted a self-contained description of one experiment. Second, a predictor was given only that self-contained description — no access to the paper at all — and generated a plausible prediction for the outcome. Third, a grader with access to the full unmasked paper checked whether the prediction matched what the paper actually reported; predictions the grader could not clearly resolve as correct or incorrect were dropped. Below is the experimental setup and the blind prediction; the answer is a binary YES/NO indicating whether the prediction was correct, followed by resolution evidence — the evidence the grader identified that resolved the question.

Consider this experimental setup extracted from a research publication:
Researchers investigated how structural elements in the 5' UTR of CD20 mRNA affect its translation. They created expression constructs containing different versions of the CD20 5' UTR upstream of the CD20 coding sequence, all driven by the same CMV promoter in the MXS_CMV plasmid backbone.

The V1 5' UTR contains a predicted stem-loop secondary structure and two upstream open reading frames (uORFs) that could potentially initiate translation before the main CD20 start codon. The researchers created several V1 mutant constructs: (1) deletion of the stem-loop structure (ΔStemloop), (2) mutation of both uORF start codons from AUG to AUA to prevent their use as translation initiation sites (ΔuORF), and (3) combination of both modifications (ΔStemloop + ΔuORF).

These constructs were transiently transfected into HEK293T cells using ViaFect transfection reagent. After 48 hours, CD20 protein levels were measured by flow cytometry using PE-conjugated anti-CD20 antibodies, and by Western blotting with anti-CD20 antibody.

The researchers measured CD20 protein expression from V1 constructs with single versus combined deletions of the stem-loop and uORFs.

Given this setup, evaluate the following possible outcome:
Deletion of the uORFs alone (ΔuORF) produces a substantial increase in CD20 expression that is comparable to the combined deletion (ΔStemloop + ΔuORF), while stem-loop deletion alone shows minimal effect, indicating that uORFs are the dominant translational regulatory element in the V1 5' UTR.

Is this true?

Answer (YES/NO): NO